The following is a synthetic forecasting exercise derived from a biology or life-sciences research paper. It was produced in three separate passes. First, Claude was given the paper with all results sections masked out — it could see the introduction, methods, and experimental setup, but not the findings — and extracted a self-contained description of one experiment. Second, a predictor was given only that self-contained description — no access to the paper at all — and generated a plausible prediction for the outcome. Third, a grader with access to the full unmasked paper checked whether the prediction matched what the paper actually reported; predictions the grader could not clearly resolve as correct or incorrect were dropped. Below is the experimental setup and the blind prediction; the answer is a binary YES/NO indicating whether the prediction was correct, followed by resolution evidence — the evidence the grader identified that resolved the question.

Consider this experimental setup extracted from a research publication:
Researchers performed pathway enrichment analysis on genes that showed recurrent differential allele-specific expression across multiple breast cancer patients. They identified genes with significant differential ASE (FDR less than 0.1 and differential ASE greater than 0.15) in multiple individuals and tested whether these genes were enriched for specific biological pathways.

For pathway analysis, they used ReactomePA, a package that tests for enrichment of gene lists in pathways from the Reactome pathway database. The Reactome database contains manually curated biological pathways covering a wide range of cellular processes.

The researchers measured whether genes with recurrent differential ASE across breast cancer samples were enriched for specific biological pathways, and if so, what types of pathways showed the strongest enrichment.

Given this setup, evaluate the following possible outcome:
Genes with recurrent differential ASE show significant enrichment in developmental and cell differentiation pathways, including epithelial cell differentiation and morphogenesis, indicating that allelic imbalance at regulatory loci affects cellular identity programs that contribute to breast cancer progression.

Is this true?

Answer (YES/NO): NO